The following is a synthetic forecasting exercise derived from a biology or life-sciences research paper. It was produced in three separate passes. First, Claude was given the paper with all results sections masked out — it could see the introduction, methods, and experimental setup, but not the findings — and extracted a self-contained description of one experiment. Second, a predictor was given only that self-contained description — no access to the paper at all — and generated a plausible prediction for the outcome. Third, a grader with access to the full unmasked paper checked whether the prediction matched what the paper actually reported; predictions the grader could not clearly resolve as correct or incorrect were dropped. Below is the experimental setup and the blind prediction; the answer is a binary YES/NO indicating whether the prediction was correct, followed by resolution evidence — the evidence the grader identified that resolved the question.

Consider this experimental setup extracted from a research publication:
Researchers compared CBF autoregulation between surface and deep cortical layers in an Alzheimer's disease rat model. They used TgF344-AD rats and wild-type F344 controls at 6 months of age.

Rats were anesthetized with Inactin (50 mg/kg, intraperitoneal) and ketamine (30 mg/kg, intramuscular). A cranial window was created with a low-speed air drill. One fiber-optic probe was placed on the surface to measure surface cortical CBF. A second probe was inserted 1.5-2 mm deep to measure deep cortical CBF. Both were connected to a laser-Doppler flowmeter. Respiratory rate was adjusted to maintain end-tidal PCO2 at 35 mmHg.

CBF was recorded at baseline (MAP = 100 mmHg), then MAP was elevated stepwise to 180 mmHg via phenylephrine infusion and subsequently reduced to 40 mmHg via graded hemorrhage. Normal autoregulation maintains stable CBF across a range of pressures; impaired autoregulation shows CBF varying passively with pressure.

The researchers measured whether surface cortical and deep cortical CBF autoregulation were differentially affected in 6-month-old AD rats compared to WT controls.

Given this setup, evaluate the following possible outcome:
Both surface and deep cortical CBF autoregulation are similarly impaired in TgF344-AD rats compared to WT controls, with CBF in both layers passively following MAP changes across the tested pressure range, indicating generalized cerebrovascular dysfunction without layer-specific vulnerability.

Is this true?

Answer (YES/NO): NO